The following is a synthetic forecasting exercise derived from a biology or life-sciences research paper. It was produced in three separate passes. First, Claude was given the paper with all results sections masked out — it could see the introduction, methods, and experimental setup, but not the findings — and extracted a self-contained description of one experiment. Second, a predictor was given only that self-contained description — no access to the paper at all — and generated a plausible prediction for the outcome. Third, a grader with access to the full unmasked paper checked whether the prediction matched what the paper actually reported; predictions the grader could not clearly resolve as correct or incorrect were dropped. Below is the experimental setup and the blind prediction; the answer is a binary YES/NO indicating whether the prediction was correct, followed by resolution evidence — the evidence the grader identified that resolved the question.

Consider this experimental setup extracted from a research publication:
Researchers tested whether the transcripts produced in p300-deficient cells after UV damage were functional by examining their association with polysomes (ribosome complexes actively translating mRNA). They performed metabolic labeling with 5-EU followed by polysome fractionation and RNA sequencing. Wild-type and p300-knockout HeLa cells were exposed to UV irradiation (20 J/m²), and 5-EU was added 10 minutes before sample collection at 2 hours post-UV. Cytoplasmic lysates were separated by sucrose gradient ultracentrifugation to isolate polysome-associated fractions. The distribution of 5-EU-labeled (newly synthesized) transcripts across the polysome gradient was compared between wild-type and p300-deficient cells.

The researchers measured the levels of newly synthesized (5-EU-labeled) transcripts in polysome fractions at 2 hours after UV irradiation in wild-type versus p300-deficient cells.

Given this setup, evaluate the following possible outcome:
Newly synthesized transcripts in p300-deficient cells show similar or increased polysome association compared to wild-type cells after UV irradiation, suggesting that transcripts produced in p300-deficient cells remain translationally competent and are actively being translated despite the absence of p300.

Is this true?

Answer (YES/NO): YES